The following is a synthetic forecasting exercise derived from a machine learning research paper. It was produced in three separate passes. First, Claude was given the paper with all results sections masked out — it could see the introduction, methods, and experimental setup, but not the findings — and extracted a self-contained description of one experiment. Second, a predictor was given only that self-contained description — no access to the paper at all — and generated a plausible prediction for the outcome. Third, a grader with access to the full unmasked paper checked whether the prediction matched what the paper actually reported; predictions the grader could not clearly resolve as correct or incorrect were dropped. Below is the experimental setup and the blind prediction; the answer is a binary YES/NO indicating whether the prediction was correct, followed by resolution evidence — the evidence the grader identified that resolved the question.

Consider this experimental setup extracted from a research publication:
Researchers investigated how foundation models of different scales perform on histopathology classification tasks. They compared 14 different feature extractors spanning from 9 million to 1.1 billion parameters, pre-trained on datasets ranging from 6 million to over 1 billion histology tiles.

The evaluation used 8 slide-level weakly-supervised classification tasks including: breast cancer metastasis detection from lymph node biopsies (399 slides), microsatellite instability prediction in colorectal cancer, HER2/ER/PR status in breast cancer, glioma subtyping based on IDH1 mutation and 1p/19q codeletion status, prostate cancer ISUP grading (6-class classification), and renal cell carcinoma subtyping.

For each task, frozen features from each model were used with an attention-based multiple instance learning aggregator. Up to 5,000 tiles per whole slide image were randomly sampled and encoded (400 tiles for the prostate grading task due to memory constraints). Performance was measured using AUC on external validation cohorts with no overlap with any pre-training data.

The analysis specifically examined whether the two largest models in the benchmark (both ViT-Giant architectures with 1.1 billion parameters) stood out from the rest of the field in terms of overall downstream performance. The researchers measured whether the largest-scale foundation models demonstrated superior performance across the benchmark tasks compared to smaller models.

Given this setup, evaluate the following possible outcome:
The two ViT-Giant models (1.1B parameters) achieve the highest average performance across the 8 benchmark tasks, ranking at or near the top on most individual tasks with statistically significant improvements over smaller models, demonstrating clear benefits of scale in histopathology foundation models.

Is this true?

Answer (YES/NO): NO